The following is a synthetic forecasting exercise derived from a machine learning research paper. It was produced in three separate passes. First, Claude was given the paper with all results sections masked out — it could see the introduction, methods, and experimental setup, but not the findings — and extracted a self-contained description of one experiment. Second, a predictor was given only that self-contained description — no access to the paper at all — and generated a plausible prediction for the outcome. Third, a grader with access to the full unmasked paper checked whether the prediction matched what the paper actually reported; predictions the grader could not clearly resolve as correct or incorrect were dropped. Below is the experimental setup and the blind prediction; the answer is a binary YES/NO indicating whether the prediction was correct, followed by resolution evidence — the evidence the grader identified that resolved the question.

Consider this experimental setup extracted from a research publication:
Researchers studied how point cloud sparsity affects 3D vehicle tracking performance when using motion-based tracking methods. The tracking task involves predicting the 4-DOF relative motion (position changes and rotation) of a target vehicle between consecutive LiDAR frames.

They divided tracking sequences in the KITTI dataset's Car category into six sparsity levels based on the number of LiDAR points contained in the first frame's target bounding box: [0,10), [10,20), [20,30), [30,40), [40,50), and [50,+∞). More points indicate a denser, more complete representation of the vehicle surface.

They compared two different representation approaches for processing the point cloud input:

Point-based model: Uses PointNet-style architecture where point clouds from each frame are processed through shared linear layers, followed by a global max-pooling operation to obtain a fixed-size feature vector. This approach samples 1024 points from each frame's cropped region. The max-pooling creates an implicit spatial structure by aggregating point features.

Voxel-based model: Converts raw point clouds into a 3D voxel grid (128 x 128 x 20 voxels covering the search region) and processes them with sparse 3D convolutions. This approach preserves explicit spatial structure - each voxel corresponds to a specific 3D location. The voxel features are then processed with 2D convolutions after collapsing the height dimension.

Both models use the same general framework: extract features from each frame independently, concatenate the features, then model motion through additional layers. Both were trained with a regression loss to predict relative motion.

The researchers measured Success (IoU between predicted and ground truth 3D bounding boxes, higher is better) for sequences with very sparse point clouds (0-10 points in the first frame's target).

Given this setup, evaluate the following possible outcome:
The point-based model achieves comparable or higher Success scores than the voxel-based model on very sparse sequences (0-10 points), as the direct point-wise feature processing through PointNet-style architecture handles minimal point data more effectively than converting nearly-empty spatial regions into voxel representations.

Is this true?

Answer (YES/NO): NO